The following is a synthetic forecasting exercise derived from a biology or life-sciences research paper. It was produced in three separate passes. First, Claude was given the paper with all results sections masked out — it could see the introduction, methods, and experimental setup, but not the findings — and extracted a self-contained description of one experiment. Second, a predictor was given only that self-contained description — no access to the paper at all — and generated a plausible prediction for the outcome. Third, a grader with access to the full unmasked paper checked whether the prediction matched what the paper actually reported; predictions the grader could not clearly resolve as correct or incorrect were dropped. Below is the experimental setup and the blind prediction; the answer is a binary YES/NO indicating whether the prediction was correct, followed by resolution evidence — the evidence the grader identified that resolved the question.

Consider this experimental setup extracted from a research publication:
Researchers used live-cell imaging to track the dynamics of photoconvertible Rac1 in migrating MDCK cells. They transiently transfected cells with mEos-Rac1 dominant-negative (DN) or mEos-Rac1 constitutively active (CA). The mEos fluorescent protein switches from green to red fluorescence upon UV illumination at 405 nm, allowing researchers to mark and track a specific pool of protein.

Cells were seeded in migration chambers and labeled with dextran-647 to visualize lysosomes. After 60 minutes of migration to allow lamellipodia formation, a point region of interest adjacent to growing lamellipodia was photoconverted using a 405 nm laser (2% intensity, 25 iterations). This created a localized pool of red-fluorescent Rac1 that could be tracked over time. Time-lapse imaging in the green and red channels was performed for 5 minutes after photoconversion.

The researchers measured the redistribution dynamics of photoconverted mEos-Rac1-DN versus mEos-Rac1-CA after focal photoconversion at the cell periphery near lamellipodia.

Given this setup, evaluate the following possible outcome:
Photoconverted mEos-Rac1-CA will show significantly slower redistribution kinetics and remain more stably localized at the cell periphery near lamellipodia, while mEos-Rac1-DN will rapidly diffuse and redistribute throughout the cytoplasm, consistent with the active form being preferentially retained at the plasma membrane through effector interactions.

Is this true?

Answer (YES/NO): NO